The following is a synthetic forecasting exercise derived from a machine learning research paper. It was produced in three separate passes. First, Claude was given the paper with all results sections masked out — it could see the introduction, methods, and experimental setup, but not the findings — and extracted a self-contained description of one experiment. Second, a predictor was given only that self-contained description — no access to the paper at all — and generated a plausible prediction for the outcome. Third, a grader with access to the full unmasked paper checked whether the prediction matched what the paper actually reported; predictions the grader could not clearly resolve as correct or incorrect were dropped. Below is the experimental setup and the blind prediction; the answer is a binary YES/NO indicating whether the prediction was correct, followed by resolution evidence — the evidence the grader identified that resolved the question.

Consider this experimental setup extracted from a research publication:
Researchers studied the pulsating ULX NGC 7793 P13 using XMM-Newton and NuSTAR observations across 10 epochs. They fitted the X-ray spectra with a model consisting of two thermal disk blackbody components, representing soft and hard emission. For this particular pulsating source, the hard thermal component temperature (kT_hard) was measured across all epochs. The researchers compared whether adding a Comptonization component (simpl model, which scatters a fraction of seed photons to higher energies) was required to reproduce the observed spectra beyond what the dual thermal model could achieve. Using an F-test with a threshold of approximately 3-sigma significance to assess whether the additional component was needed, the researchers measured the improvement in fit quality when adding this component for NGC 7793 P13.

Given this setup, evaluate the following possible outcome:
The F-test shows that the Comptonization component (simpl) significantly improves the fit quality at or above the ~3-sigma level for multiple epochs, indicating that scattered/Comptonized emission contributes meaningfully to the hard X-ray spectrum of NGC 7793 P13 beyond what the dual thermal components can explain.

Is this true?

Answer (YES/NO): NO